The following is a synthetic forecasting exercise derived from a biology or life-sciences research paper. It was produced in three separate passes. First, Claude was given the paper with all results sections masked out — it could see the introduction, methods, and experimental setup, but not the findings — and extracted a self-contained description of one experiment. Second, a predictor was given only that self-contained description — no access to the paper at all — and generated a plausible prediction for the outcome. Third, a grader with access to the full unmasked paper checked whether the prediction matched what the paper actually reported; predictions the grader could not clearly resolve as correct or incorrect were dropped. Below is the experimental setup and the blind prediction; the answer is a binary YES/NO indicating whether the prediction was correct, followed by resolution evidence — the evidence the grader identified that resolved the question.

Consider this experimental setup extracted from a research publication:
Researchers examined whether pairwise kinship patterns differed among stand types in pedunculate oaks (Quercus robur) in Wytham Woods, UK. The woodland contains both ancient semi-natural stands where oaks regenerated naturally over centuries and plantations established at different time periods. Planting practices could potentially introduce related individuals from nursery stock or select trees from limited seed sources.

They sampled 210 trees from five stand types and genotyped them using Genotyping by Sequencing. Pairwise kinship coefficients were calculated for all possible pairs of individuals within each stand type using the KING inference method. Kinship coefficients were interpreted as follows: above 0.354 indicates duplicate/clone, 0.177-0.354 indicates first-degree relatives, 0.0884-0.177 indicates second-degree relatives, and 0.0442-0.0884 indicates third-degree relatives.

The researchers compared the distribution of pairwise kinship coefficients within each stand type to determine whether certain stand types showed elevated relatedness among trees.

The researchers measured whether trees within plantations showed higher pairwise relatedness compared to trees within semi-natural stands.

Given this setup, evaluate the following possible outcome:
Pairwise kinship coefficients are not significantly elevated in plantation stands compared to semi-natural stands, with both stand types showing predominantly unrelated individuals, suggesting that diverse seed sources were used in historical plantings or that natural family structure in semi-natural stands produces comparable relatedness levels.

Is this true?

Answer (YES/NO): YES